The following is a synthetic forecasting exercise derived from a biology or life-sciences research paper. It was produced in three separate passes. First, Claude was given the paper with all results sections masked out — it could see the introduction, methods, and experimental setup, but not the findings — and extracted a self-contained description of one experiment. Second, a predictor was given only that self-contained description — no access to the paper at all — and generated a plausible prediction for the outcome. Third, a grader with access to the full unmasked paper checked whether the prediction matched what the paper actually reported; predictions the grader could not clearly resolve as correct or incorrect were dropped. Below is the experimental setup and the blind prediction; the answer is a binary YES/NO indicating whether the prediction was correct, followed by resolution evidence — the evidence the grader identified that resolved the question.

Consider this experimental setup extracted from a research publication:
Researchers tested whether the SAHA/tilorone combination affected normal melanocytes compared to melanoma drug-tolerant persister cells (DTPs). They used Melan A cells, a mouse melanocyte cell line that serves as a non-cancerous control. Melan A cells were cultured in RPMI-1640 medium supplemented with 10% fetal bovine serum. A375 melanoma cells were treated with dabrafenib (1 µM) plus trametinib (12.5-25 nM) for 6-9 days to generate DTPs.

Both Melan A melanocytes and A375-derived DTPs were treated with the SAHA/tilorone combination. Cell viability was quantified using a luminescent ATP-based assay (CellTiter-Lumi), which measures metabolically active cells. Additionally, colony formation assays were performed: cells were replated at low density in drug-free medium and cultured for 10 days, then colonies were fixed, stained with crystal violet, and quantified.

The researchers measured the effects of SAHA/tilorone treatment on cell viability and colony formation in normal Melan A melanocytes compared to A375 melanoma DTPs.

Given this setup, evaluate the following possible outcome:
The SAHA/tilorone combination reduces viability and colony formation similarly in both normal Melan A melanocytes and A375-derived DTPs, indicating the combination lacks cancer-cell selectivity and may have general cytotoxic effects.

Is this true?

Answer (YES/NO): NO